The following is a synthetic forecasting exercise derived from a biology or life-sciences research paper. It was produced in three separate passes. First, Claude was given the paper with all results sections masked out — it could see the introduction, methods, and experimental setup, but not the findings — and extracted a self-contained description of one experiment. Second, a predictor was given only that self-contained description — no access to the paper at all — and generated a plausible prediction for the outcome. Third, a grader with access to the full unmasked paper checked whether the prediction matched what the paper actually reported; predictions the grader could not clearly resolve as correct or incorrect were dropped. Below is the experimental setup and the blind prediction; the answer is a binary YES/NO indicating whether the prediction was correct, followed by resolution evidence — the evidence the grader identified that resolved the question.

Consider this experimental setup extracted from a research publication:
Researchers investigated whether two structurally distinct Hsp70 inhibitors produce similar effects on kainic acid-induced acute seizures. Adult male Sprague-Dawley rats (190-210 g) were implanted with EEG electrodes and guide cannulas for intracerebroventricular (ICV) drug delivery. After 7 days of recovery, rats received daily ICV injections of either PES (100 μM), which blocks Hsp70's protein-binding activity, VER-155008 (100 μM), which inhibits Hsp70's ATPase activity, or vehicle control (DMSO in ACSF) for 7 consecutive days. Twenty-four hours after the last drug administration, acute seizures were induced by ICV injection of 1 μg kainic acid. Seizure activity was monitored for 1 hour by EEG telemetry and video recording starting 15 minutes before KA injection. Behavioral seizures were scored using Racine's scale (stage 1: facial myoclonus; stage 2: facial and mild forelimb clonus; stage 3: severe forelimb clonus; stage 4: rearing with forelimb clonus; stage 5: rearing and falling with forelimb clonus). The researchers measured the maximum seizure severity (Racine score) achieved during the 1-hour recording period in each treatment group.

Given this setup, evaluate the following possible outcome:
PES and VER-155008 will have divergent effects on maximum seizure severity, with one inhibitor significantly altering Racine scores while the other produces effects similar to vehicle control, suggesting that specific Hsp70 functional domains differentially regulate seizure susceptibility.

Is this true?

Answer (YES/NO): NO